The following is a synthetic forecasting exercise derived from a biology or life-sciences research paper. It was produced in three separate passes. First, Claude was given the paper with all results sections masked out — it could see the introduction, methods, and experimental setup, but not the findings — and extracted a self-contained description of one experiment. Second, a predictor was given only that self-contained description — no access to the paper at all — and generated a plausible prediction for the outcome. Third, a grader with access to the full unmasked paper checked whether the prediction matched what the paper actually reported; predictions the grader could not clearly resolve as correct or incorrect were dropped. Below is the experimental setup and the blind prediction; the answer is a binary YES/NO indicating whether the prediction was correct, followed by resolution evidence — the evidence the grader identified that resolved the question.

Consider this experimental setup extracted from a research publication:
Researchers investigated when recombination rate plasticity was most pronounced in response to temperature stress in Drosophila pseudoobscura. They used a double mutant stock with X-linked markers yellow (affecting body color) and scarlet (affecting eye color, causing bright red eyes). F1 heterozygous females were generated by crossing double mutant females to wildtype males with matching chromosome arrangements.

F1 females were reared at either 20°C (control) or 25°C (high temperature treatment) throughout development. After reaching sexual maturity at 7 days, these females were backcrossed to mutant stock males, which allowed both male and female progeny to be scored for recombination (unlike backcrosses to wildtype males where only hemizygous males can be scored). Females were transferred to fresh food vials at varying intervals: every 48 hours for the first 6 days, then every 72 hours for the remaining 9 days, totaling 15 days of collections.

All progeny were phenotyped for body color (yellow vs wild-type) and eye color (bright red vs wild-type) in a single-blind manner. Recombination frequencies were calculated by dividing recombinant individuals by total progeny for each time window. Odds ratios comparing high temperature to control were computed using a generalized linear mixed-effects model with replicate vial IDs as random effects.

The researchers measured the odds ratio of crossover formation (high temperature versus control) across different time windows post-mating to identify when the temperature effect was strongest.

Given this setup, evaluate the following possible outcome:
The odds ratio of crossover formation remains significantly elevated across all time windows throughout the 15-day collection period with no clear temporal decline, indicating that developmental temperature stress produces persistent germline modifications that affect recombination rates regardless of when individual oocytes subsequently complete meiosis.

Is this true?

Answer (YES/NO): NO